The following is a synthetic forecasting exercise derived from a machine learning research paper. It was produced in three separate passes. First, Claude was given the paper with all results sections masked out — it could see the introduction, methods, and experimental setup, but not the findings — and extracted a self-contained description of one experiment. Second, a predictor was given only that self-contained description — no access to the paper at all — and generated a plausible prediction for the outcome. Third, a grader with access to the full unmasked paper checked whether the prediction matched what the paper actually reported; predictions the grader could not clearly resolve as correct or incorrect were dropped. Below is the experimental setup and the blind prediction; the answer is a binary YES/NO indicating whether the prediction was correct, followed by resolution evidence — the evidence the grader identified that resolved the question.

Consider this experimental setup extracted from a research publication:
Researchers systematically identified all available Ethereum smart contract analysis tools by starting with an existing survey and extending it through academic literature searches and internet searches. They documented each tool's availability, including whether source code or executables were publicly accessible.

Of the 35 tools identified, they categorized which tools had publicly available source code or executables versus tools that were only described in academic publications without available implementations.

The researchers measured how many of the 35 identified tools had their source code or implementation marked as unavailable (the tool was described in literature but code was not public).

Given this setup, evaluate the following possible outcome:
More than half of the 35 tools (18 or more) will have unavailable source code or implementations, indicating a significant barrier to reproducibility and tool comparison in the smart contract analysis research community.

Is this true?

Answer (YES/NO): NO